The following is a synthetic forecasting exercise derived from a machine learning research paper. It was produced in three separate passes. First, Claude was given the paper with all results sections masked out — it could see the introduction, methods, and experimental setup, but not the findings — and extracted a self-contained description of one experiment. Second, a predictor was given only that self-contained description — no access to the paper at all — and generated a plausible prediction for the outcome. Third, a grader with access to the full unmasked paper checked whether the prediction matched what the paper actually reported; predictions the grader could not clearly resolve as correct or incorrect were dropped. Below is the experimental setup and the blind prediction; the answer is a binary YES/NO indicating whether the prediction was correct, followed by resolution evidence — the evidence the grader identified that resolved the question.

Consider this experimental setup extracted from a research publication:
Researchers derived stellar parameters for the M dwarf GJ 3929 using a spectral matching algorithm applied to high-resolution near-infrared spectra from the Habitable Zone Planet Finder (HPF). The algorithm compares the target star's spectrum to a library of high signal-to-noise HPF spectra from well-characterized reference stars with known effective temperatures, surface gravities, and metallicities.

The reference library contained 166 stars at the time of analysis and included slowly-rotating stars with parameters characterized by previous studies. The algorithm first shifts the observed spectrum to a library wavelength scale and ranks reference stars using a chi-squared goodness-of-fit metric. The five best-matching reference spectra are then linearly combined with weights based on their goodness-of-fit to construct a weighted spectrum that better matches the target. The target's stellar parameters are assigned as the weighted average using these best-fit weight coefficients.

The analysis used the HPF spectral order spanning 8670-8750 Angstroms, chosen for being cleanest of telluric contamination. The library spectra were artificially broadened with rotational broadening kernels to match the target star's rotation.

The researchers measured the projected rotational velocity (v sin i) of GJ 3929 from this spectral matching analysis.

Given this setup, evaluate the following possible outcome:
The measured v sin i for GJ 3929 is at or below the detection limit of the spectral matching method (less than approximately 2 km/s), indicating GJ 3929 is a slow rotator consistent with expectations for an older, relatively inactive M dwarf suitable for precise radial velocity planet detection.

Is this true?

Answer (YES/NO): YES